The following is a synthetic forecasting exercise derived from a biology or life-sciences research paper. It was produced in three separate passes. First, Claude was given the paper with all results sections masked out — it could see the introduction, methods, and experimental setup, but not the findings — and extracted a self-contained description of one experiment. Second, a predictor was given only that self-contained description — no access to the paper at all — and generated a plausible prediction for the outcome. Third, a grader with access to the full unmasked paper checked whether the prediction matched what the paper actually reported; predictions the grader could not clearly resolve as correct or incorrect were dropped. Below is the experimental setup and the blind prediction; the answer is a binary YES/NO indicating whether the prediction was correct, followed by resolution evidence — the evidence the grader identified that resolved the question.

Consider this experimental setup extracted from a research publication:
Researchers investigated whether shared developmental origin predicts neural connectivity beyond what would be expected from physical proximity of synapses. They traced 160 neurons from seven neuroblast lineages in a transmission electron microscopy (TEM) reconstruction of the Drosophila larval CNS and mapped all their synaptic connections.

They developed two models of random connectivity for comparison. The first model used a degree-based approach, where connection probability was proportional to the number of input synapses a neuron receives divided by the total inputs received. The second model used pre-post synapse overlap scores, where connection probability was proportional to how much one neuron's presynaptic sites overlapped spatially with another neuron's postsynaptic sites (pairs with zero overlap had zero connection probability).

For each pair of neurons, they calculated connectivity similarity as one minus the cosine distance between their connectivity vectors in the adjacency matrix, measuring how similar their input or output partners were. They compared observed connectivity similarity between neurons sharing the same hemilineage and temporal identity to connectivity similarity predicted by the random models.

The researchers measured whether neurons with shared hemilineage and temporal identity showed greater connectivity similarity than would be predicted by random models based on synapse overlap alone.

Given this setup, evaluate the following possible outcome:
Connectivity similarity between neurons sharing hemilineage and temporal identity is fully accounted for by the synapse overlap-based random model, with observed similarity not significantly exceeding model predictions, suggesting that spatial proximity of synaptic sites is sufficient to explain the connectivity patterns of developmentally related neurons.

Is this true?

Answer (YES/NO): NO